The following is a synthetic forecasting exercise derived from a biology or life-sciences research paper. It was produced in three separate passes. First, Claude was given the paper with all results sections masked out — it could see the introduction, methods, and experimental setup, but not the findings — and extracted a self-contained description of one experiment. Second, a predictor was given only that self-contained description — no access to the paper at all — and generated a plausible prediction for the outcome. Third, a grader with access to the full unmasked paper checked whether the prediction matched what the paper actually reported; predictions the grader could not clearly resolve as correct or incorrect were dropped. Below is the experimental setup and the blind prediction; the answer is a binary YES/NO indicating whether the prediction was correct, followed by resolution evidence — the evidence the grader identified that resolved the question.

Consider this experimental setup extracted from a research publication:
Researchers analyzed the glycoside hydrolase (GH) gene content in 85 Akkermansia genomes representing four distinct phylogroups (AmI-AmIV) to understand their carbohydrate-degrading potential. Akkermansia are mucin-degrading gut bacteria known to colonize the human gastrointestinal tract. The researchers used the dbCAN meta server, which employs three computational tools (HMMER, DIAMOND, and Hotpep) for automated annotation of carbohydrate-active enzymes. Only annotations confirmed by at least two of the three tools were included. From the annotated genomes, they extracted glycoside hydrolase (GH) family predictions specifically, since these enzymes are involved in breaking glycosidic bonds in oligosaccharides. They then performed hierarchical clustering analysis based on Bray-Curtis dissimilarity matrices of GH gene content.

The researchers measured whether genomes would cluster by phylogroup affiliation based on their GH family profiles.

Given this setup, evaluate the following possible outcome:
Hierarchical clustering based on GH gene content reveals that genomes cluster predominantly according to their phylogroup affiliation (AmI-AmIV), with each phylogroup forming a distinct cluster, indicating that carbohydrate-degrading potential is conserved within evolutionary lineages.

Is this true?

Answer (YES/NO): YES